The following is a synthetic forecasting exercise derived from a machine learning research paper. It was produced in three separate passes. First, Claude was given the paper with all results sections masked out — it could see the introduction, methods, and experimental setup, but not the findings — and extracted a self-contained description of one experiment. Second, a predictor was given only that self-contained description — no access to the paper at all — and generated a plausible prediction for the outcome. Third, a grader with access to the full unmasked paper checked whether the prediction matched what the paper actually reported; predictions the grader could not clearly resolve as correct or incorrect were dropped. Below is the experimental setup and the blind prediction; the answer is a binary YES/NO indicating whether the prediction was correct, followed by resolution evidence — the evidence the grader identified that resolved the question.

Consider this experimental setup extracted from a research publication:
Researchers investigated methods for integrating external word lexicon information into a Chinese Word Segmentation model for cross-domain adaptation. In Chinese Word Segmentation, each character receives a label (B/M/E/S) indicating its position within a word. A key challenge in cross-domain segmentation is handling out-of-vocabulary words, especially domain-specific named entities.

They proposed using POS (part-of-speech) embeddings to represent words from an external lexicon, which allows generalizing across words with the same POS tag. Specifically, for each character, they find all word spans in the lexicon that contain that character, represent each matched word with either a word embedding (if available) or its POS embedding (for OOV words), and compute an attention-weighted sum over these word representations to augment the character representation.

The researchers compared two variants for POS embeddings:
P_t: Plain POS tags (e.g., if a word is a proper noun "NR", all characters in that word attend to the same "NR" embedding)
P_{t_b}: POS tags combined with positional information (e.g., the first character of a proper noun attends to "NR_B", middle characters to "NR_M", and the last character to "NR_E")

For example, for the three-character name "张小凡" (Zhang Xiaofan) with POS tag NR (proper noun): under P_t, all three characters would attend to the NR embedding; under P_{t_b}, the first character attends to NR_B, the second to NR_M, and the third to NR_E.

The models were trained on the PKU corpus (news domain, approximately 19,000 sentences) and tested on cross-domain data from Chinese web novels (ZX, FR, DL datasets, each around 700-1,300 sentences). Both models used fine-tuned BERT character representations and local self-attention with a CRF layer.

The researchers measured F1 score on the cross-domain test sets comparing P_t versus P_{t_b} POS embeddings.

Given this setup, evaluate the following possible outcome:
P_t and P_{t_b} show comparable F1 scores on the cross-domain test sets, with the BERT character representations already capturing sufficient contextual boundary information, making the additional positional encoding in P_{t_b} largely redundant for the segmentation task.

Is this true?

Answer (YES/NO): NO